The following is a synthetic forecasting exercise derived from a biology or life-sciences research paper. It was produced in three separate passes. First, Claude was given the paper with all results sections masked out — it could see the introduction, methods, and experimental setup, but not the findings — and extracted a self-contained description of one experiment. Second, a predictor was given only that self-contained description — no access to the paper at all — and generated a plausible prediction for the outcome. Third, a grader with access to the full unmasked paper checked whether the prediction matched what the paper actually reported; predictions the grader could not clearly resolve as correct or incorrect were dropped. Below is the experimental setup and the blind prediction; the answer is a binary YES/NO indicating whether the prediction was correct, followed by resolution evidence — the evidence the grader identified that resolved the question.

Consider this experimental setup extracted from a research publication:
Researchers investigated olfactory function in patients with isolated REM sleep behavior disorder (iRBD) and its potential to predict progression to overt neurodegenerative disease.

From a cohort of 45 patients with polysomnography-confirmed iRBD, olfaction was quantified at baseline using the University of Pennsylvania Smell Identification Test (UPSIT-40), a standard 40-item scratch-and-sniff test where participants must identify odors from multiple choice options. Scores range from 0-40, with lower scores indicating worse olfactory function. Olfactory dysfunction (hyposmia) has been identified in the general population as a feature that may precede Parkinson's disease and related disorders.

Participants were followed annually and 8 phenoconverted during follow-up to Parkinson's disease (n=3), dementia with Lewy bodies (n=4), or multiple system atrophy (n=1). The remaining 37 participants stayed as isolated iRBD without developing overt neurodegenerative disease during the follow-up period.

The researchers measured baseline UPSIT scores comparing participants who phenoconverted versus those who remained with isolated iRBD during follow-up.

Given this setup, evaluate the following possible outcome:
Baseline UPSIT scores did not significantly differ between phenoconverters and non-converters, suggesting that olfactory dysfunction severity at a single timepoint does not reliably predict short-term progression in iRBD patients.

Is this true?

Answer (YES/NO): YES